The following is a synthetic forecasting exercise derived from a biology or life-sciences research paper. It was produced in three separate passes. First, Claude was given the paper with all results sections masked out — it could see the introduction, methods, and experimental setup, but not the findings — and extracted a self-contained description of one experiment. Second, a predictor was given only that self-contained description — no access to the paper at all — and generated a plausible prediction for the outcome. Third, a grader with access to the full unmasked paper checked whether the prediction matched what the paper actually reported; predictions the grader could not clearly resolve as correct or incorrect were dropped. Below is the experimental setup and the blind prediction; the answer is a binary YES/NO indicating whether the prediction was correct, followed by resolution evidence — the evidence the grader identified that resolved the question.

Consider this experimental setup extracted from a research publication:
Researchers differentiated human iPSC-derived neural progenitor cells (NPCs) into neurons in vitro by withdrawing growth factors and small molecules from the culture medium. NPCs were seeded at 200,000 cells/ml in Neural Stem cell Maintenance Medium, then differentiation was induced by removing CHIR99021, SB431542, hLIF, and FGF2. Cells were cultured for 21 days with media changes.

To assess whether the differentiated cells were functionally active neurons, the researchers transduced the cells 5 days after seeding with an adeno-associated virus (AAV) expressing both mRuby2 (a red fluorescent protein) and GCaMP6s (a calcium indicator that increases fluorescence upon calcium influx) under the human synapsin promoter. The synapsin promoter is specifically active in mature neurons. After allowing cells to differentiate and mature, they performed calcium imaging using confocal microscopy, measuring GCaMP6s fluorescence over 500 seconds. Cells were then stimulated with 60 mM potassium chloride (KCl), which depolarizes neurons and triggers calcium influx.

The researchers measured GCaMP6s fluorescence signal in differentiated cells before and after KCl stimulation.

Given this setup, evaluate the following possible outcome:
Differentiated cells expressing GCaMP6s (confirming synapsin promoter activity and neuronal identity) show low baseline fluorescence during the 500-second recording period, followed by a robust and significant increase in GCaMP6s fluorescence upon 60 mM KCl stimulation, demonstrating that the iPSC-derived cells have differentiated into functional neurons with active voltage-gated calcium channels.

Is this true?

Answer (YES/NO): NO